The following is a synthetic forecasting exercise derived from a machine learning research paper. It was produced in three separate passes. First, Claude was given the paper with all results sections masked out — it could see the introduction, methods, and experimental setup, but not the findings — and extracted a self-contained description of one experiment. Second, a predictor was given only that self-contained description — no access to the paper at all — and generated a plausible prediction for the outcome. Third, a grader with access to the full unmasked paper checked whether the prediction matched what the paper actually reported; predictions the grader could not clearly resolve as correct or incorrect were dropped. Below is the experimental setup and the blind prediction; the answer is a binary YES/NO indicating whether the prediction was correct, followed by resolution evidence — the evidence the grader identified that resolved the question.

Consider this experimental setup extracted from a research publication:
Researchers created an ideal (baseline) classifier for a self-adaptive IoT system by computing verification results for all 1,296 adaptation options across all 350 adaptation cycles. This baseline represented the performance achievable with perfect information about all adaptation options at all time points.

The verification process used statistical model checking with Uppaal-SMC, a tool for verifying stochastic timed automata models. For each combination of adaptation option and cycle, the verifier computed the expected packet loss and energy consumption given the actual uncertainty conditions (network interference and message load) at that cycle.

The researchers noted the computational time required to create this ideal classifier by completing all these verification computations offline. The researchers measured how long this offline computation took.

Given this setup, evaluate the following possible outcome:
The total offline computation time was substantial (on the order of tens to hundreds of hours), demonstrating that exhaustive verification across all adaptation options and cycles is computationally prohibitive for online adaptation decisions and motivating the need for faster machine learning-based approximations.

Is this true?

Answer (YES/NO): YES